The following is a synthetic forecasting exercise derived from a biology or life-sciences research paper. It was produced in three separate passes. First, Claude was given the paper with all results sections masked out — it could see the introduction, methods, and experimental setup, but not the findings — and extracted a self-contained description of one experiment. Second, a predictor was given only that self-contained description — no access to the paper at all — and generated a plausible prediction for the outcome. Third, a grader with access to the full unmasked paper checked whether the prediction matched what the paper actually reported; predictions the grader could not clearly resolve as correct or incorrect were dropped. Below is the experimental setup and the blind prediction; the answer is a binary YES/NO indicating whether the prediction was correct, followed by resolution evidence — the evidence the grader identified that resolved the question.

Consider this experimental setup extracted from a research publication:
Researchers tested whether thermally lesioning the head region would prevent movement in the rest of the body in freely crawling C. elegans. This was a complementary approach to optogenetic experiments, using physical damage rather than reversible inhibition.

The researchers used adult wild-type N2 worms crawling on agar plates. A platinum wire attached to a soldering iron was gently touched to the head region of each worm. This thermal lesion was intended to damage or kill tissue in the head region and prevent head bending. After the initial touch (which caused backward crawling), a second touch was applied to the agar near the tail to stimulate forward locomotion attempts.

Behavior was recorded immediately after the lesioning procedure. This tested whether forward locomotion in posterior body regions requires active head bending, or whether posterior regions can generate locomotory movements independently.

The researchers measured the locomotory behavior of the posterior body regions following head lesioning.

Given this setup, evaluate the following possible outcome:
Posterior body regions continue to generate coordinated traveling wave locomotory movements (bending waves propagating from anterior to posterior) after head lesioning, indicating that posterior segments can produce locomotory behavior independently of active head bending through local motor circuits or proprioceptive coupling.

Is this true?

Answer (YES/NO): YES